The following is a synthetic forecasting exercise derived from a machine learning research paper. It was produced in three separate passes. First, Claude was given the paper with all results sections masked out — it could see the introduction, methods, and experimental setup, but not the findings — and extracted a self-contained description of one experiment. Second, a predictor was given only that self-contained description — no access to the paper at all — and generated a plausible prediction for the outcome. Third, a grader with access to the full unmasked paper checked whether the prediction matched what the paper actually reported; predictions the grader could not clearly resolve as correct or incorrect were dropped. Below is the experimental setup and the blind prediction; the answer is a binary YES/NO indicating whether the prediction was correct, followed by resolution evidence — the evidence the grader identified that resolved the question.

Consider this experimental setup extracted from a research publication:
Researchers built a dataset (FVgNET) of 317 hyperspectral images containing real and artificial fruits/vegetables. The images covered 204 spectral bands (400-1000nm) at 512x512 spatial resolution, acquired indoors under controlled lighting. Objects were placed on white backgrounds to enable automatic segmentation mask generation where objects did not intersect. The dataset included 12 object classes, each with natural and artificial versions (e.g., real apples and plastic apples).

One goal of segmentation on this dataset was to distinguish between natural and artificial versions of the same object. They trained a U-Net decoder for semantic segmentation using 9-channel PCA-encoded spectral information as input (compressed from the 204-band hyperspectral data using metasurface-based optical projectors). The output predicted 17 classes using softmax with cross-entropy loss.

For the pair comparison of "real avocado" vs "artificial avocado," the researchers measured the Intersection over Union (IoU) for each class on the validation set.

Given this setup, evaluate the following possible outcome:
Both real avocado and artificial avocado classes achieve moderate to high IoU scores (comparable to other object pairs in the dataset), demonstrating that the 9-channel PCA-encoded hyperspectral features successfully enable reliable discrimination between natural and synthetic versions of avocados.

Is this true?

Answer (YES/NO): NO